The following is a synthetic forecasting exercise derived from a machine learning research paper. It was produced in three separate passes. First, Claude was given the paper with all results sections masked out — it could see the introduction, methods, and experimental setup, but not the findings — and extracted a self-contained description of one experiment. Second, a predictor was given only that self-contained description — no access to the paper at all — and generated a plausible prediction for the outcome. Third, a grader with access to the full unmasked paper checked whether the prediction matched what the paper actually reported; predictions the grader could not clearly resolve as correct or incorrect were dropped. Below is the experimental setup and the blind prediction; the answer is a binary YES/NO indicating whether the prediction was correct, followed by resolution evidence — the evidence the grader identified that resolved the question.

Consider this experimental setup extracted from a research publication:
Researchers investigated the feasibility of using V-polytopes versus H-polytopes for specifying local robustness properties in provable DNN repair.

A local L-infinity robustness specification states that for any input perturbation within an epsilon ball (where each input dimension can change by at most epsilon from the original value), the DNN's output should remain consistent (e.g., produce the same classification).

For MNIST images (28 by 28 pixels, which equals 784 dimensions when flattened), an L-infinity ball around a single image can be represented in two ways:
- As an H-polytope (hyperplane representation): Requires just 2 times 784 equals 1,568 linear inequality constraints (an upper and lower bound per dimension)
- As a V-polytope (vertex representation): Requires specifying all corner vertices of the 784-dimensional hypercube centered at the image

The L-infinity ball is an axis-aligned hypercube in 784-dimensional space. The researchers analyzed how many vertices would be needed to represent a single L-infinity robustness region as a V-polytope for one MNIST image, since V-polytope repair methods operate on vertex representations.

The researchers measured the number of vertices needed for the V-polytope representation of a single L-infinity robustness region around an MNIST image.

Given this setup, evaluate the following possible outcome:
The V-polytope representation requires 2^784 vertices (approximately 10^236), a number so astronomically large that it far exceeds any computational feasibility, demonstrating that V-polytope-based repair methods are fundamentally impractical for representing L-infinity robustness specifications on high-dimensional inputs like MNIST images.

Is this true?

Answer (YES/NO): YES